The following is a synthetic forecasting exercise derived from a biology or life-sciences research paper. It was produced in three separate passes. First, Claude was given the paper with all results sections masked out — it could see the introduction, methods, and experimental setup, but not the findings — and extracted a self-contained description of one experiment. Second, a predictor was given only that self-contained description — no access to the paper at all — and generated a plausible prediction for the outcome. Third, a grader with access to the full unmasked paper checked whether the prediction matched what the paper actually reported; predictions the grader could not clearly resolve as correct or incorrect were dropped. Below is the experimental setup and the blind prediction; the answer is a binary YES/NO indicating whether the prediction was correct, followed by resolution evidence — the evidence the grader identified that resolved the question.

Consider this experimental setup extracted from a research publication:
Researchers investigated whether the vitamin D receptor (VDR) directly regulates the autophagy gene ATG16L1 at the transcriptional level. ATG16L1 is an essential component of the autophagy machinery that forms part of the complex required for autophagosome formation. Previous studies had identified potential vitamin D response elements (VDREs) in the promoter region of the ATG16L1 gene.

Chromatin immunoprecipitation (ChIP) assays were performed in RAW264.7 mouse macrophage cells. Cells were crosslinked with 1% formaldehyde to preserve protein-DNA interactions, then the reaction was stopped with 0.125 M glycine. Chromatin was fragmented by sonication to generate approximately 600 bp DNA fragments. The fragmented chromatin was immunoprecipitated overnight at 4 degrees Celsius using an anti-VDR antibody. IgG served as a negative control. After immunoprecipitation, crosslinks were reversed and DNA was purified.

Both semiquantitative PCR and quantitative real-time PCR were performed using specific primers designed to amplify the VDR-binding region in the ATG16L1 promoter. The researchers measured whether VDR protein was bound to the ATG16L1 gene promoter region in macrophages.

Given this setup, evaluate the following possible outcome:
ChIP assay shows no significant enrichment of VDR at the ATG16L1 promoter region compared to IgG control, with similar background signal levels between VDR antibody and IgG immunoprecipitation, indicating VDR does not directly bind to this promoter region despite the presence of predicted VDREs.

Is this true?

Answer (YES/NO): NO